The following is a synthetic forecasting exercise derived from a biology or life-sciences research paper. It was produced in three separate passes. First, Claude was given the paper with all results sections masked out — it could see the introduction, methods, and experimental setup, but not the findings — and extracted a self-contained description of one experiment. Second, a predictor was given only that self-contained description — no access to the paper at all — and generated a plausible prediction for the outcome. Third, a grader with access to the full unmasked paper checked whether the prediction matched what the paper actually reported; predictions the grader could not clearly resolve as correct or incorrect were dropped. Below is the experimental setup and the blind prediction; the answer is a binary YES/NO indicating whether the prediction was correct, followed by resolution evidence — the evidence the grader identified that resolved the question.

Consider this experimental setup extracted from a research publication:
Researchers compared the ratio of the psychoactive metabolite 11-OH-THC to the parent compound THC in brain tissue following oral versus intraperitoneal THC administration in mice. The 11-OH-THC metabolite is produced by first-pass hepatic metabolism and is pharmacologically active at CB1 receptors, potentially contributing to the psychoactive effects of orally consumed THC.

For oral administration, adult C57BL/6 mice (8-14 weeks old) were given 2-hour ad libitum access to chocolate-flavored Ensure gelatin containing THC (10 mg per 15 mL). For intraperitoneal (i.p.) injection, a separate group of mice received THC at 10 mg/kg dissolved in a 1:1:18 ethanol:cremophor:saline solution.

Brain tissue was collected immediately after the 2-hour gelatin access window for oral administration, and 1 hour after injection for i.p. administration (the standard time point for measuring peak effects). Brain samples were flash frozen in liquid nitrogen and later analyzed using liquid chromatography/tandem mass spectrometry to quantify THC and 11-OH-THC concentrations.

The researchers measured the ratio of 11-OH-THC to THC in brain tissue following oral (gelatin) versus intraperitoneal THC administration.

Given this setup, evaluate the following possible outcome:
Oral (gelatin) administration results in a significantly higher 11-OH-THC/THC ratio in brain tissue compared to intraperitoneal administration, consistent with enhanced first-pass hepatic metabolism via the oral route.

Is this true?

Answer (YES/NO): YES